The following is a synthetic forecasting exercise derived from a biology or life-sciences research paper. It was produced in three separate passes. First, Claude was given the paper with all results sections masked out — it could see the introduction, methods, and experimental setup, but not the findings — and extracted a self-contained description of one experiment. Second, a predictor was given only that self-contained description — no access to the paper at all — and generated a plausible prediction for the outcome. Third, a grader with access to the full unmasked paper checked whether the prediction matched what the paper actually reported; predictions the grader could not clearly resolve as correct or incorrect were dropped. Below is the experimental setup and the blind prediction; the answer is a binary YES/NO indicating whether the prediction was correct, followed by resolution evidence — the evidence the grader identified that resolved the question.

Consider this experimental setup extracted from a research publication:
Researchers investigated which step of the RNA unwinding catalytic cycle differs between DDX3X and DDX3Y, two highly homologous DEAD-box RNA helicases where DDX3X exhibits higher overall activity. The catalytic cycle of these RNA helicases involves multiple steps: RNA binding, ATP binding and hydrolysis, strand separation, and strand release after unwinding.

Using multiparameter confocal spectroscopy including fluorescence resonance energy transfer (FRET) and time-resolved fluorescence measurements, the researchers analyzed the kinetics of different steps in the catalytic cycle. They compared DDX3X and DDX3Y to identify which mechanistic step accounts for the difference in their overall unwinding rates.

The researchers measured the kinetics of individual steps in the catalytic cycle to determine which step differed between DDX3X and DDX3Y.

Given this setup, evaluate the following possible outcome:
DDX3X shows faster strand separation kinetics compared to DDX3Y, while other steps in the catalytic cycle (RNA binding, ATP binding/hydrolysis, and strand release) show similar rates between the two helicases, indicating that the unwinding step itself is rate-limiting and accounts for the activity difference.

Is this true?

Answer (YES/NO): NO